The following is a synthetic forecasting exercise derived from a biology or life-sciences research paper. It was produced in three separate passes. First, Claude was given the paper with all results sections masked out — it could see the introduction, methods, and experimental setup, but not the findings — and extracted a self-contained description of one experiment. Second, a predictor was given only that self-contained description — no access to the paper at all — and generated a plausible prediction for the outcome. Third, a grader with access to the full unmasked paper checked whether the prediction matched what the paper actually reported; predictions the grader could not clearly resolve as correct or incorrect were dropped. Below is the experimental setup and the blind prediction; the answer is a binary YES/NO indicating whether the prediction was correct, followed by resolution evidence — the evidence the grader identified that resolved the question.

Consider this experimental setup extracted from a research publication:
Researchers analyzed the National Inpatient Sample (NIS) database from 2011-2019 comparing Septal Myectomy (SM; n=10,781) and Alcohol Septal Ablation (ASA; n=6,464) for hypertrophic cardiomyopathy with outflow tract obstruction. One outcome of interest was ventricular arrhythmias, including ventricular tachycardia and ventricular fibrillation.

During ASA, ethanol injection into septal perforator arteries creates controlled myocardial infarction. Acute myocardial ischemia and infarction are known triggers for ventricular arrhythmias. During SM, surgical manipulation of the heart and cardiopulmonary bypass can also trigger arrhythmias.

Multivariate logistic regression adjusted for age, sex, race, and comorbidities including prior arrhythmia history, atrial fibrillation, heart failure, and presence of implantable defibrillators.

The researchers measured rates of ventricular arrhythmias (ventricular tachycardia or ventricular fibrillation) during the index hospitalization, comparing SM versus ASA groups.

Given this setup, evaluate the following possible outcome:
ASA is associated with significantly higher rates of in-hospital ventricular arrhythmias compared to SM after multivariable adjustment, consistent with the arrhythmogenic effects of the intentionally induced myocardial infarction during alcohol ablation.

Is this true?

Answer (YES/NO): NO